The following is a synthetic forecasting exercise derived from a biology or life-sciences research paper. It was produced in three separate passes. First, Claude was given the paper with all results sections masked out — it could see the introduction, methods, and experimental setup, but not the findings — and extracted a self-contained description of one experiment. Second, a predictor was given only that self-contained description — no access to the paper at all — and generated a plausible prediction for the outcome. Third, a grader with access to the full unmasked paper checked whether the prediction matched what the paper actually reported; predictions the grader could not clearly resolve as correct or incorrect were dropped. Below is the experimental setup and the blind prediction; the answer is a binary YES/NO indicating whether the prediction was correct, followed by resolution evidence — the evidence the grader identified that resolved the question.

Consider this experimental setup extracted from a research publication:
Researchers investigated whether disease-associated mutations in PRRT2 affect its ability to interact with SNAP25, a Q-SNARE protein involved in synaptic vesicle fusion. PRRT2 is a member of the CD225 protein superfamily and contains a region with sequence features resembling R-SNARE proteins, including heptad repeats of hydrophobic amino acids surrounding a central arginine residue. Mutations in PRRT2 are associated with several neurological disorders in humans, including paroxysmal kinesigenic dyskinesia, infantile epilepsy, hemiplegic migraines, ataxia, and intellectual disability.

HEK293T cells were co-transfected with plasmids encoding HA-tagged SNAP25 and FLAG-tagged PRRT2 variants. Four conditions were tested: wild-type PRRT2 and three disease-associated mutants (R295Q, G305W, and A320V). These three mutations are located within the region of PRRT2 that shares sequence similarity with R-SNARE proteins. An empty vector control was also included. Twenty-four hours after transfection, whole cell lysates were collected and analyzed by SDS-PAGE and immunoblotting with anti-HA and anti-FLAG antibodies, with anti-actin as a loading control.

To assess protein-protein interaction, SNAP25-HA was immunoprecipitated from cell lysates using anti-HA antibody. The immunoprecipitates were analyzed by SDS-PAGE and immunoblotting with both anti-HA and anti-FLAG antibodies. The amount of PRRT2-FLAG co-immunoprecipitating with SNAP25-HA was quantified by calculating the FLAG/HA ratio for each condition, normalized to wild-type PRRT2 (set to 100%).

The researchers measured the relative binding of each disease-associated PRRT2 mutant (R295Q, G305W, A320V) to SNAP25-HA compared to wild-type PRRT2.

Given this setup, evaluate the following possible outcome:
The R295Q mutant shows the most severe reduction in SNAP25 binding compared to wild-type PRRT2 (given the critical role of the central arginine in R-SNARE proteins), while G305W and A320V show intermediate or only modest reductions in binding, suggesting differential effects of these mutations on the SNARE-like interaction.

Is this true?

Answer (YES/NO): NO